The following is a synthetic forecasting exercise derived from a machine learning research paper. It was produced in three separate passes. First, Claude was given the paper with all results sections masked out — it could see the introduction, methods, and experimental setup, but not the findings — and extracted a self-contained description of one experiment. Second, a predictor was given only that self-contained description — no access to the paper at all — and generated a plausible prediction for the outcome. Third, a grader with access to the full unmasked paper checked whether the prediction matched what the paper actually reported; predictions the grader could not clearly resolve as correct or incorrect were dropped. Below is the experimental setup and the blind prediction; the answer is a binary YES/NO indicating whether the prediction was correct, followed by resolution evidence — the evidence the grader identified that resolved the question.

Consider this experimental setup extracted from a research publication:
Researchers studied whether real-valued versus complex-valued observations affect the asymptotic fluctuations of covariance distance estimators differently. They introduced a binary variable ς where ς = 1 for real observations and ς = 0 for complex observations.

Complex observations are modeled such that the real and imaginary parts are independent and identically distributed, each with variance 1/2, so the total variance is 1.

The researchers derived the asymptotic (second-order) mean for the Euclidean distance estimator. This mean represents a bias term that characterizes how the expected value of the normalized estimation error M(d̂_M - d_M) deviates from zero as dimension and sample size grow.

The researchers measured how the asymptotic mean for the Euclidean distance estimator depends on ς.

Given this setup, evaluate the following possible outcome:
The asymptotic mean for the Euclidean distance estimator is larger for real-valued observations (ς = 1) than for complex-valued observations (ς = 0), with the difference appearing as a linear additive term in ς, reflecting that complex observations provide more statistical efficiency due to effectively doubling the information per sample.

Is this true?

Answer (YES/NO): YES